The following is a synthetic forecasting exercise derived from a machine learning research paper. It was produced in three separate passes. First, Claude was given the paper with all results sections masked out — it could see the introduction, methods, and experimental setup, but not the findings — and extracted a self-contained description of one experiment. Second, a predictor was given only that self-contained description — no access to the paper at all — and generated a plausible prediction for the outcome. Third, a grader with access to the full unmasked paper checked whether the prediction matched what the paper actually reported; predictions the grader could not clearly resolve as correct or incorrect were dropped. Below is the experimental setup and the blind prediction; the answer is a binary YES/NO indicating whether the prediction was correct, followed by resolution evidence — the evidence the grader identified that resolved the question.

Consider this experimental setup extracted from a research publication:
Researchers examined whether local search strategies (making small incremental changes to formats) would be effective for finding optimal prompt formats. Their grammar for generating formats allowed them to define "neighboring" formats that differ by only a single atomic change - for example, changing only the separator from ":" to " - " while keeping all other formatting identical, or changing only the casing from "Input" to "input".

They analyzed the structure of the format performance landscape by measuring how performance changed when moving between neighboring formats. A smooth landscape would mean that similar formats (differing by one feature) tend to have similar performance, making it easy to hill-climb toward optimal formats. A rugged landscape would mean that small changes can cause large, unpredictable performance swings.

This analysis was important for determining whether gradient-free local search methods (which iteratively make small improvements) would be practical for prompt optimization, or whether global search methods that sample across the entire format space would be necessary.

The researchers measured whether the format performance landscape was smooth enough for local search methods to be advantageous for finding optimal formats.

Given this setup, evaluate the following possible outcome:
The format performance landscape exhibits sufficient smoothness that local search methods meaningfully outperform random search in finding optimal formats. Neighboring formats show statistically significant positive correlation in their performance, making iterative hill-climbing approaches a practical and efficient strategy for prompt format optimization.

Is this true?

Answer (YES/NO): NO